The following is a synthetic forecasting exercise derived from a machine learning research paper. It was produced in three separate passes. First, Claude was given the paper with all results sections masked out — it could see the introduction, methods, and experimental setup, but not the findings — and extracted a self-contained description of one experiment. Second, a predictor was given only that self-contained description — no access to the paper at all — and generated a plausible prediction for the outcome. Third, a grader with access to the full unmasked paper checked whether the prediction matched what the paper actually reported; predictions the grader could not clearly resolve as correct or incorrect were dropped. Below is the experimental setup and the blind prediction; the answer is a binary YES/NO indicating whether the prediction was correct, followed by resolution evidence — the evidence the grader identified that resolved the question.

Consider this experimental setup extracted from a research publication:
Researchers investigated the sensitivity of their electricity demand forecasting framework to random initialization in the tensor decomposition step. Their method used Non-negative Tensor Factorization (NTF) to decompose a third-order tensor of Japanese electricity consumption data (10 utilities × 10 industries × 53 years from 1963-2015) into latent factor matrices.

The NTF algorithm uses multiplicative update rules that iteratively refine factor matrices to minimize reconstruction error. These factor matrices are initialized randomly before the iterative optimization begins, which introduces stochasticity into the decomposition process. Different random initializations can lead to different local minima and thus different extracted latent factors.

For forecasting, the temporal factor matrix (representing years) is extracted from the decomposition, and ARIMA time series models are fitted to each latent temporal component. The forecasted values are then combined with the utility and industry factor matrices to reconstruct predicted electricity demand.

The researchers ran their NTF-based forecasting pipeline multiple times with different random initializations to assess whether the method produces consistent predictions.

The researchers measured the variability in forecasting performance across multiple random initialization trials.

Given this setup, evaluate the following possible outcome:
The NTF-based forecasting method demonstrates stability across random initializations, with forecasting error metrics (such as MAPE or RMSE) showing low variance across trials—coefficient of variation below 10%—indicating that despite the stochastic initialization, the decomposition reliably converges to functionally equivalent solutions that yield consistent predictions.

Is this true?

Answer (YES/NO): NO